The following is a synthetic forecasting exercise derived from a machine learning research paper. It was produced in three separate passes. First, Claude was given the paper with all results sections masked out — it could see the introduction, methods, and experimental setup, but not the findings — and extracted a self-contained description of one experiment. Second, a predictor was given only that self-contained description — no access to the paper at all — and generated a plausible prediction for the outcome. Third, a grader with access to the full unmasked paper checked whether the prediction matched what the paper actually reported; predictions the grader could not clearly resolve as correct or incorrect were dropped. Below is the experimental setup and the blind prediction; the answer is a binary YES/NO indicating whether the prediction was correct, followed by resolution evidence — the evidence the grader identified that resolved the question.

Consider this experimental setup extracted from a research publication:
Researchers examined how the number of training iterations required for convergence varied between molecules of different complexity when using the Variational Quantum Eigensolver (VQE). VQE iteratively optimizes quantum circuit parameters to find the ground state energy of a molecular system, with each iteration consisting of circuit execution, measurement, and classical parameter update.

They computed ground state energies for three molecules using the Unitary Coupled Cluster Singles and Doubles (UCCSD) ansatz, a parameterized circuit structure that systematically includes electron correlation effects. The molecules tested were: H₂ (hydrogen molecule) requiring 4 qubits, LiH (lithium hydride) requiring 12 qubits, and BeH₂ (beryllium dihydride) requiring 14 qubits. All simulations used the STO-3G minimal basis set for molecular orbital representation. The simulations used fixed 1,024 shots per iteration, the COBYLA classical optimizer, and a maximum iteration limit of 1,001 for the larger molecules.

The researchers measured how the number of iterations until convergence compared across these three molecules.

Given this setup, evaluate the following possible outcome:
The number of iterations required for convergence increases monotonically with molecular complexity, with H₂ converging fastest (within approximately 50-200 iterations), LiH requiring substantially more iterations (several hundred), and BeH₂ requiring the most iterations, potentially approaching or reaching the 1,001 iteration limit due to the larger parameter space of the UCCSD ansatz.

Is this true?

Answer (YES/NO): NO